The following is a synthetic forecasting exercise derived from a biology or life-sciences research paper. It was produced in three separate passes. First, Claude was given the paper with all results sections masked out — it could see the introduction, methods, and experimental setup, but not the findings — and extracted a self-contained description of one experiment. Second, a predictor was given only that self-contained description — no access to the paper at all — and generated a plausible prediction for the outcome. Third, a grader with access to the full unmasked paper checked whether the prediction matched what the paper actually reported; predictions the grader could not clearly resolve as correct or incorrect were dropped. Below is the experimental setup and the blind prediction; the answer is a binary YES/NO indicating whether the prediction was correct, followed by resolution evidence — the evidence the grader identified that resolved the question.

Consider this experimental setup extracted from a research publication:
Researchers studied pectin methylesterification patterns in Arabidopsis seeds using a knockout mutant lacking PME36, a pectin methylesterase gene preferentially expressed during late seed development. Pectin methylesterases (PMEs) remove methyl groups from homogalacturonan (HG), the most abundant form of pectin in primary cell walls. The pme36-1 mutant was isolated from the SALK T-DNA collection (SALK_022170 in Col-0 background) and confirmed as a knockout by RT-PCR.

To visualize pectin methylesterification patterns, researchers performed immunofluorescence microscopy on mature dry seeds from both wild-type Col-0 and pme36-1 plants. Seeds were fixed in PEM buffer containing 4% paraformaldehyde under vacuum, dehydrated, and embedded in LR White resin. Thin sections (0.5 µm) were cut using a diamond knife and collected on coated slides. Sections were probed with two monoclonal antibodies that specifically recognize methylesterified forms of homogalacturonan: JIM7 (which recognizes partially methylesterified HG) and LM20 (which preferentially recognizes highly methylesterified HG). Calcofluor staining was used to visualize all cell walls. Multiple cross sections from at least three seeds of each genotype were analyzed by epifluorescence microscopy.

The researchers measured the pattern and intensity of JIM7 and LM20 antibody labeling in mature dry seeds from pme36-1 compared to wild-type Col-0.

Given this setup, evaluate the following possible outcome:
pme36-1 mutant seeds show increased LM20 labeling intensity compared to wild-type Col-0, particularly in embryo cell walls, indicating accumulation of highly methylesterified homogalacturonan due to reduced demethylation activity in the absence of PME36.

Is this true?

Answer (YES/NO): YES